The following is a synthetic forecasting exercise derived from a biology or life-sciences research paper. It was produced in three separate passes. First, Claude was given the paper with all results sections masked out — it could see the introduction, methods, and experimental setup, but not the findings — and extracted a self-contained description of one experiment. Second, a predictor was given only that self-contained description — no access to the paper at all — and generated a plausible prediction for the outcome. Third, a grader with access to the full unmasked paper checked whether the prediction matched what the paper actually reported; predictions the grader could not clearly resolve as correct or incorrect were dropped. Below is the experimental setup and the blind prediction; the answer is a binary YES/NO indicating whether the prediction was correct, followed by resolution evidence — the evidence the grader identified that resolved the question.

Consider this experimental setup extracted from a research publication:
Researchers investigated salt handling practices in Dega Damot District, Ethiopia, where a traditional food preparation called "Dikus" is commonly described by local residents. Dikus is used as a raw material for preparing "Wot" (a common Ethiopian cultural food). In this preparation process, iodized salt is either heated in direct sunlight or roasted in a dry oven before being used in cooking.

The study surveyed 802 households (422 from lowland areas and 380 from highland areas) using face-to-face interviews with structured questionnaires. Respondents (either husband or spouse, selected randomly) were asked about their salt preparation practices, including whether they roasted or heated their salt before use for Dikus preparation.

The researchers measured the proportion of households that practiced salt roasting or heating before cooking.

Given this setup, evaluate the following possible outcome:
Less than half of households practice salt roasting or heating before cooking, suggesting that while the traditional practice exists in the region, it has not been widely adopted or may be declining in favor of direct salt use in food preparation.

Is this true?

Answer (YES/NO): NO